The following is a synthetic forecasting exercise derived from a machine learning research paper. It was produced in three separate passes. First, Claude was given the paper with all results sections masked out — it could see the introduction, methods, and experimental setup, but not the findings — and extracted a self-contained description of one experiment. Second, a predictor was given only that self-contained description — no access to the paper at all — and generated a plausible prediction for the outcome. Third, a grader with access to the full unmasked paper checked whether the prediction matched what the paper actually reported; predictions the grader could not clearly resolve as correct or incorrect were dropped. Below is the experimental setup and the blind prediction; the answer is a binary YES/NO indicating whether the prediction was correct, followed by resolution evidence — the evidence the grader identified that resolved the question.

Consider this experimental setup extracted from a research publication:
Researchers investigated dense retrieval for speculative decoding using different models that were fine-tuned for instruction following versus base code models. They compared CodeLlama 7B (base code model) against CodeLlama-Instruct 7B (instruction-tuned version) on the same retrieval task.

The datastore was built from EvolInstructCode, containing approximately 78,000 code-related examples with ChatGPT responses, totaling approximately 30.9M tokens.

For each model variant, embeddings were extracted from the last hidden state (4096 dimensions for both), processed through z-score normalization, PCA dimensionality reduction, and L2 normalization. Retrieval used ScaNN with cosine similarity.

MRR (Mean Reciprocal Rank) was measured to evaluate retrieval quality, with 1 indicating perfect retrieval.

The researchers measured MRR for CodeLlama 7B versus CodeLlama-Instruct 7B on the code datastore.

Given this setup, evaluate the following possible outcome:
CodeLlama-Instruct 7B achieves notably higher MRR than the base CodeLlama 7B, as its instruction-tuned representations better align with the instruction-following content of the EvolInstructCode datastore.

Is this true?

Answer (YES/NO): NO